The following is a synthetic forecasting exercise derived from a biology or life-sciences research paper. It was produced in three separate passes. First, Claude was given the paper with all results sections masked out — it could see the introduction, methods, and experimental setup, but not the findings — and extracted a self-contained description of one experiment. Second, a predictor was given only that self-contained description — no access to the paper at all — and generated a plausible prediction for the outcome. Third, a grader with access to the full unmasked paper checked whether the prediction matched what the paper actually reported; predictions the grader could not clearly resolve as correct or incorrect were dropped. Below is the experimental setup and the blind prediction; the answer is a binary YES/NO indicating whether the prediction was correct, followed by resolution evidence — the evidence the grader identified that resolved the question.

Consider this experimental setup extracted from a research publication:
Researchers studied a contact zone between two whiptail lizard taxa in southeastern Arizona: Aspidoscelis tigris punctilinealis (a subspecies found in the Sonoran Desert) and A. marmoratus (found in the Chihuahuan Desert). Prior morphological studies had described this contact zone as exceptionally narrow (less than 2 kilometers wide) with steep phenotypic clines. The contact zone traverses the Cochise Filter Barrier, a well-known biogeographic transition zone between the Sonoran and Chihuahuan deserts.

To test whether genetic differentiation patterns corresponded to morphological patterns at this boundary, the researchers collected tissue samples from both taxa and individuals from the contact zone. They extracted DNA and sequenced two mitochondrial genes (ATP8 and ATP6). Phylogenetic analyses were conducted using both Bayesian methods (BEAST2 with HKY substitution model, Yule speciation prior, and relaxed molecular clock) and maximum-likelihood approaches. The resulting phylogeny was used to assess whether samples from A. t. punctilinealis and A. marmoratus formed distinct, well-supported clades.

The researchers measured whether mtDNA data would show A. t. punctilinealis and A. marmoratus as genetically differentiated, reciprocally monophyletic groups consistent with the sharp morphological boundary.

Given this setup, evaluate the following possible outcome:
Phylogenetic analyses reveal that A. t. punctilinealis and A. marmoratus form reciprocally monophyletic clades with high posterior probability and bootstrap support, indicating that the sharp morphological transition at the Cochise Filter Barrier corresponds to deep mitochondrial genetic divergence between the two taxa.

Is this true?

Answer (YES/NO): NO